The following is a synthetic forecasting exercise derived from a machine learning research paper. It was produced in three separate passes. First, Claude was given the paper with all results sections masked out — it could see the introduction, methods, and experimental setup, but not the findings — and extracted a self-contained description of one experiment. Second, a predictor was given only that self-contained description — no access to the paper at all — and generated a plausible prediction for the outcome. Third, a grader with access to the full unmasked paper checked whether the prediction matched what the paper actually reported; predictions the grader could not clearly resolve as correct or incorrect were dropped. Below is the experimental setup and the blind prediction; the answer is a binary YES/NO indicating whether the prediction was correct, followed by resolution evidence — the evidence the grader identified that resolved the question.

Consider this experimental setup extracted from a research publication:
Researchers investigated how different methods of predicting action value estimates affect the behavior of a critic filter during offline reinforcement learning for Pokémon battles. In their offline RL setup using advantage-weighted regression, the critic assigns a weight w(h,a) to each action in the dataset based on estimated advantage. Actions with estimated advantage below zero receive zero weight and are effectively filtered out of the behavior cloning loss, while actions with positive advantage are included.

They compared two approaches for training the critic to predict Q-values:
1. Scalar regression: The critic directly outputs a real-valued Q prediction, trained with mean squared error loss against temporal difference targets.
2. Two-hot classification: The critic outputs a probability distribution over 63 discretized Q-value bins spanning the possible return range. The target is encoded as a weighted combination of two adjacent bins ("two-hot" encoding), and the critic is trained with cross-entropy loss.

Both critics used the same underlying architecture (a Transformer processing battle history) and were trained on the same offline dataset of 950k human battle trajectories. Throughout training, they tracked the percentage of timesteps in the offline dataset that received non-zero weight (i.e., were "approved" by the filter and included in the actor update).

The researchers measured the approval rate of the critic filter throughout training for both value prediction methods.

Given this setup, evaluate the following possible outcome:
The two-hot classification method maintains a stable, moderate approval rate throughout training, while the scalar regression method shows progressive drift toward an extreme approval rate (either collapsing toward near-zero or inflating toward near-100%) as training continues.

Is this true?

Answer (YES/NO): NO